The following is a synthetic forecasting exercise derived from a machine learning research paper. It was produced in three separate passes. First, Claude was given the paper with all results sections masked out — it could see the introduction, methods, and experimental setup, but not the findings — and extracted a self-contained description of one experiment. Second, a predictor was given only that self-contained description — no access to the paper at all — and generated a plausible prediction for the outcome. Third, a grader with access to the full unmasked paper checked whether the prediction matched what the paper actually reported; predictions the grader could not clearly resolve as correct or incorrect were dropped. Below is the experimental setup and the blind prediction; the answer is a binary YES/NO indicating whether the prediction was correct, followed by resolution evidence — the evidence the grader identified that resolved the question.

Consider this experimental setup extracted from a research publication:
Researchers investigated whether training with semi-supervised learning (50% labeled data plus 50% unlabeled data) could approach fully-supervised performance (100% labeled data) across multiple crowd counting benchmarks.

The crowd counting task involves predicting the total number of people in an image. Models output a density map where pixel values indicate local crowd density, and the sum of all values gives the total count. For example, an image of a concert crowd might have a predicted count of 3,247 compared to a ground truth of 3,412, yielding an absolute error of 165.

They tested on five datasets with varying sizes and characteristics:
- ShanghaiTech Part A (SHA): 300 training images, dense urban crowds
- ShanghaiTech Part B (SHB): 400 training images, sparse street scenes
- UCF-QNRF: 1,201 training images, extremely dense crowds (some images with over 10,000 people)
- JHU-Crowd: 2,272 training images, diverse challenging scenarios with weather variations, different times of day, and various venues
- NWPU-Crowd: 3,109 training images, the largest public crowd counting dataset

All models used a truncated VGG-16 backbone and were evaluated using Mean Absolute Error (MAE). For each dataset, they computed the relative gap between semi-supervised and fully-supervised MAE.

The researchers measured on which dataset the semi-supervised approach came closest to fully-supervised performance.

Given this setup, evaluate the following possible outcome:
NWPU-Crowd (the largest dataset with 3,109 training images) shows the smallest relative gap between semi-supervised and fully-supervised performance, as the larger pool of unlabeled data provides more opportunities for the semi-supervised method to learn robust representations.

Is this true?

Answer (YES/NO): NO